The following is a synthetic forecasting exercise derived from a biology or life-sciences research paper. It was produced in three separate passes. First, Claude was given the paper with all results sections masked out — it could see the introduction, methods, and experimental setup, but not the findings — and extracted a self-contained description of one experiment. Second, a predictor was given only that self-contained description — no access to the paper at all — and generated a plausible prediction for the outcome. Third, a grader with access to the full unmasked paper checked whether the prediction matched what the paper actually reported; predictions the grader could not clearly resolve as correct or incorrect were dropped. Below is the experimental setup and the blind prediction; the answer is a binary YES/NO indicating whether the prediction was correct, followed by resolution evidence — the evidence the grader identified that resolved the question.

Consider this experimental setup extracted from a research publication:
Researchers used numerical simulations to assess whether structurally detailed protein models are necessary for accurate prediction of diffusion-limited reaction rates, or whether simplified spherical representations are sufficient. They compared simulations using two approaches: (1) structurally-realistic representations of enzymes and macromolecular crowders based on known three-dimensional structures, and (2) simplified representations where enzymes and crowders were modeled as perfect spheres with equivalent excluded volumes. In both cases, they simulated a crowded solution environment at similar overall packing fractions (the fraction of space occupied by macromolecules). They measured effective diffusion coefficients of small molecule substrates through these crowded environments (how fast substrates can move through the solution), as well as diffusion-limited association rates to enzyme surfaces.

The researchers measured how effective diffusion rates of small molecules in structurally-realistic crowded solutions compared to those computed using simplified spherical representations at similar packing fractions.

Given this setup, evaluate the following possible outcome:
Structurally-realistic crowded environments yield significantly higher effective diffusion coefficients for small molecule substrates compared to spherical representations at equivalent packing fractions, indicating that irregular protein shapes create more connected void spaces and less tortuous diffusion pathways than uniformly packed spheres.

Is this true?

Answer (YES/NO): NO